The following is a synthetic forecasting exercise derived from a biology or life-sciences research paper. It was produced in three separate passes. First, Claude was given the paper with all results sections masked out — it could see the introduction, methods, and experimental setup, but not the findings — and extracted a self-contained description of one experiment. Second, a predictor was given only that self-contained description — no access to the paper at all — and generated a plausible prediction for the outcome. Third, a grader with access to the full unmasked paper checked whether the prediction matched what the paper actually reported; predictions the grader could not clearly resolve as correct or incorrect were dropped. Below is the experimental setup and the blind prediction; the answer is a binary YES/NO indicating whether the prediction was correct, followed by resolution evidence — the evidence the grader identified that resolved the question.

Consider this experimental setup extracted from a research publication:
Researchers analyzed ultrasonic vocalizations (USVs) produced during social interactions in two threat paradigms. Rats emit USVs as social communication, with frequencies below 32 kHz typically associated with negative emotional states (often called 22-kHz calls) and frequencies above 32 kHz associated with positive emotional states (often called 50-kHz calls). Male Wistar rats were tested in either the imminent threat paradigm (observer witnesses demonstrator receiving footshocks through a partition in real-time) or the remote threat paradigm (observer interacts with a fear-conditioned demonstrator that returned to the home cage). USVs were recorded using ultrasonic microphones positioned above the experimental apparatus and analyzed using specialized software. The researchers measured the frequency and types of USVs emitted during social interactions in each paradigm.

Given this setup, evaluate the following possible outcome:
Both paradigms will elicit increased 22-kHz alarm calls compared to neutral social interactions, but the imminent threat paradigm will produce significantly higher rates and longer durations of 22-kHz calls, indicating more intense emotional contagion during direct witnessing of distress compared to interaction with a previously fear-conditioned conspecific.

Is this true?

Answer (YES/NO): NO